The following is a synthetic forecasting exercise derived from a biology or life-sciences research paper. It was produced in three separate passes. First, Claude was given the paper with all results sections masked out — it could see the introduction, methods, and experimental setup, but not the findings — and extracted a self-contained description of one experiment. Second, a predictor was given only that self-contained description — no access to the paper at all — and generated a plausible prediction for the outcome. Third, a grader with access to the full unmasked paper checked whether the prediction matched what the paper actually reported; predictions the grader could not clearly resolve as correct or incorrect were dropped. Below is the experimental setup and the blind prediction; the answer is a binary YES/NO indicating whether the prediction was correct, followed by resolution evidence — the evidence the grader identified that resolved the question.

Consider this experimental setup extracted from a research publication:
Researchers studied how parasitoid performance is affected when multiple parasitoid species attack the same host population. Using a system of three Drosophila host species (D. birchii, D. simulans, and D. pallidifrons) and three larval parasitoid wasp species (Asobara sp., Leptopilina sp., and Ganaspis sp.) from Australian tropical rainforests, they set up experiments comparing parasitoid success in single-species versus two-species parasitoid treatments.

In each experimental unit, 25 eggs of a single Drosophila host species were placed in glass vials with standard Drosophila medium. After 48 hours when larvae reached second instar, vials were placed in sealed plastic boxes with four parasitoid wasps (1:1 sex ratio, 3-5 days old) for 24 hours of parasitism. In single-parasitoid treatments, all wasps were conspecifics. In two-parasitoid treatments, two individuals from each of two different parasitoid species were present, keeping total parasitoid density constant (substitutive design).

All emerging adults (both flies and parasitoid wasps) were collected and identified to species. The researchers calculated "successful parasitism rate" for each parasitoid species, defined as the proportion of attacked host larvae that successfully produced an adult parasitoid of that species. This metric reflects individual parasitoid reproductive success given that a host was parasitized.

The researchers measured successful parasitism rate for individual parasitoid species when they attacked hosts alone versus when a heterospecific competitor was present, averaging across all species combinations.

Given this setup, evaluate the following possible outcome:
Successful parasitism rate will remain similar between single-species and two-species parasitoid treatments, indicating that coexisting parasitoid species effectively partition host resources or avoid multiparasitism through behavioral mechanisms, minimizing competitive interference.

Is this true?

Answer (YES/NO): NO